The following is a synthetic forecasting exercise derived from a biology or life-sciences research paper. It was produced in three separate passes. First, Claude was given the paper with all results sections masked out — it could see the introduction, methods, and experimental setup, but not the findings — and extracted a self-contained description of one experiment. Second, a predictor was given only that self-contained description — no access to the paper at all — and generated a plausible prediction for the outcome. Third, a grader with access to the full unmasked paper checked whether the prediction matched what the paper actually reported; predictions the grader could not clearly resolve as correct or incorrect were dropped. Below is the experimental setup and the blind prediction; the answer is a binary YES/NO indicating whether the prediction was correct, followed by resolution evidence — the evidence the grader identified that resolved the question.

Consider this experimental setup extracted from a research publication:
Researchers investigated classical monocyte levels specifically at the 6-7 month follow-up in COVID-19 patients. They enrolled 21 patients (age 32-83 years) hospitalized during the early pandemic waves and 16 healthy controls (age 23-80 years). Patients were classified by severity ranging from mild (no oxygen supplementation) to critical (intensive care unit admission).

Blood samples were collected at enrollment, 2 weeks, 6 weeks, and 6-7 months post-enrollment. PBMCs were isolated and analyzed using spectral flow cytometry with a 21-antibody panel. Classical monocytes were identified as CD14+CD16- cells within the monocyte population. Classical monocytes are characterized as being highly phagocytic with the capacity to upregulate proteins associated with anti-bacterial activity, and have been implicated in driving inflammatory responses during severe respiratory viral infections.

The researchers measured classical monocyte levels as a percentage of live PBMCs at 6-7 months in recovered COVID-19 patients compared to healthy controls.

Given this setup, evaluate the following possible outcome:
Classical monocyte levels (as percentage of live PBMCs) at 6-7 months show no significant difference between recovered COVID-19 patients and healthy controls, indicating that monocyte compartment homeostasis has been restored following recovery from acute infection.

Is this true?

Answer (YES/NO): NO